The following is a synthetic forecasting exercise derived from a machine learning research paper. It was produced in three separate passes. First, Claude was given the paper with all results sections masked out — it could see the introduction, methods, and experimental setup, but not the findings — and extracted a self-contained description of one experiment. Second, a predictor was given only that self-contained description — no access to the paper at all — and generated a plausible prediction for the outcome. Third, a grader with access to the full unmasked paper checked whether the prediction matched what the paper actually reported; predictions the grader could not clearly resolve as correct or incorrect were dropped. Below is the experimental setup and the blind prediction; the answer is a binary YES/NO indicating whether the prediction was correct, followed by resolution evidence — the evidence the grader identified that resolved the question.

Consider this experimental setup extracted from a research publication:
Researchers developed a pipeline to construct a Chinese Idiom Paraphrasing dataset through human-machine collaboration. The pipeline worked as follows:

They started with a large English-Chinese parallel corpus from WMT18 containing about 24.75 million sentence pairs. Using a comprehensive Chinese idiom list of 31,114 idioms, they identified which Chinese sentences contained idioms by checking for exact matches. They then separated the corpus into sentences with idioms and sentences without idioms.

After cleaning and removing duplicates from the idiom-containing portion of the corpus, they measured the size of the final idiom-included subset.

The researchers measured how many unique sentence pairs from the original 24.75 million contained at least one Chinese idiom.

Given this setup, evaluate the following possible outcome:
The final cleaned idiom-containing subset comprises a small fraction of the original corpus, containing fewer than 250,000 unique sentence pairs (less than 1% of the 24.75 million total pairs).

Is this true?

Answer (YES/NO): YES